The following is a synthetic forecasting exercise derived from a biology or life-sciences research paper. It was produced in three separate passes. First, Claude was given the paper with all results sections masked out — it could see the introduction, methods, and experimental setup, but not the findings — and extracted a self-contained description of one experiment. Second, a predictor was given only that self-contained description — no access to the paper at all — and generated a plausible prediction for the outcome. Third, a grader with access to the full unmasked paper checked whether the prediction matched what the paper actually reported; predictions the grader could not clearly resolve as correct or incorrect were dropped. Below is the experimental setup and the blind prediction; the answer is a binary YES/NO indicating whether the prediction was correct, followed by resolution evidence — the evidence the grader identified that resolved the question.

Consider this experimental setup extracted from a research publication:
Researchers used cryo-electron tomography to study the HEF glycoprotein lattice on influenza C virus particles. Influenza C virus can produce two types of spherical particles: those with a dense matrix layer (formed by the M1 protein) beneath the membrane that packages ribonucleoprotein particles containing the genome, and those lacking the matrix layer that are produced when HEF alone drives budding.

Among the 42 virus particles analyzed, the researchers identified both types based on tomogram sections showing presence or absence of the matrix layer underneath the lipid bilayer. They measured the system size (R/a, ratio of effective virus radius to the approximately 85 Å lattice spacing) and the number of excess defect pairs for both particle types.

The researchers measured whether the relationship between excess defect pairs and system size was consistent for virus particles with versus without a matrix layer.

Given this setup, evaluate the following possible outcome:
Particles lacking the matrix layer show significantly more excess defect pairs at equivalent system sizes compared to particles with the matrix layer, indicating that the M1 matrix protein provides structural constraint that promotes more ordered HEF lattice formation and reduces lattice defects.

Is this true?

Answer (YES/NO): NO